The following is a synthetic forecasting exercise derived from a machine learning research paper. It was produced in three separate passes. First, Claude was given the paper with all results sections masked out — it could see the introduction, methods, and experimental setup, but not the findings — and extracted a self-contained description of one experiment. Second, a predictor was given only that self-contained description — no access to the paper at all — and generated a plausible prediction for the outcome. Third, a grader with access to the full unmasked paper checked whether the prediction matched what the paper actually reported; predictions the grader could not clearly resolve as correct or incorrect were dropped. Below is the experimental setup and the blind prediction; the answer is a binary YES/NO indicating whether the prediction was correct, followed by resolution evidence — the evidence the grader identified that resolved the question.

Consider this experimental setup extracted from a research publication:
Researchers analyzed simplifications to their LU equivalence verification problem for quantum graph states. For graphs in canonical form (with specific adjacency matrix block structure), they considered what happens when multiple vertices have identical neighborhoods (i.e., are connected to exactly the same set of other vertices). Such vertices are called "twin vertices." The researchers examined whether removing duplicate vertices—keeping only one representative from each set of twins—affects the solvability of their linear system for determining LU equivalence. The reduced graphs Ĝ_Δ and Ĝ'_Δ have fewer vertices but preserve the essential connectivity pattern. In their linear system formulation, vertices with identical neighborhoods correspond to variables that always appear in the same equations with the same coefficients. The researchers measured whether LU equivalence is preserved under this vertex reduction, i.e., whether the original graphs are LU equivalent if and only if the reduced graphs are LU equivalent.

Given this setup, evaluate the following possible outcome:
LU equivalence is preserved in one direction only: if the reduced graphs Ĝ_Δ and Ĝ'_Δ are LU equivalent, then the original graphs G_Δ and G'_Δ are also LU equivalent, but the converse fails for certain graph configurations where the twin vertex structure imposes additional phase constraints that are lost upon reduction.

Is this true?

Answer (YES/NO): NO